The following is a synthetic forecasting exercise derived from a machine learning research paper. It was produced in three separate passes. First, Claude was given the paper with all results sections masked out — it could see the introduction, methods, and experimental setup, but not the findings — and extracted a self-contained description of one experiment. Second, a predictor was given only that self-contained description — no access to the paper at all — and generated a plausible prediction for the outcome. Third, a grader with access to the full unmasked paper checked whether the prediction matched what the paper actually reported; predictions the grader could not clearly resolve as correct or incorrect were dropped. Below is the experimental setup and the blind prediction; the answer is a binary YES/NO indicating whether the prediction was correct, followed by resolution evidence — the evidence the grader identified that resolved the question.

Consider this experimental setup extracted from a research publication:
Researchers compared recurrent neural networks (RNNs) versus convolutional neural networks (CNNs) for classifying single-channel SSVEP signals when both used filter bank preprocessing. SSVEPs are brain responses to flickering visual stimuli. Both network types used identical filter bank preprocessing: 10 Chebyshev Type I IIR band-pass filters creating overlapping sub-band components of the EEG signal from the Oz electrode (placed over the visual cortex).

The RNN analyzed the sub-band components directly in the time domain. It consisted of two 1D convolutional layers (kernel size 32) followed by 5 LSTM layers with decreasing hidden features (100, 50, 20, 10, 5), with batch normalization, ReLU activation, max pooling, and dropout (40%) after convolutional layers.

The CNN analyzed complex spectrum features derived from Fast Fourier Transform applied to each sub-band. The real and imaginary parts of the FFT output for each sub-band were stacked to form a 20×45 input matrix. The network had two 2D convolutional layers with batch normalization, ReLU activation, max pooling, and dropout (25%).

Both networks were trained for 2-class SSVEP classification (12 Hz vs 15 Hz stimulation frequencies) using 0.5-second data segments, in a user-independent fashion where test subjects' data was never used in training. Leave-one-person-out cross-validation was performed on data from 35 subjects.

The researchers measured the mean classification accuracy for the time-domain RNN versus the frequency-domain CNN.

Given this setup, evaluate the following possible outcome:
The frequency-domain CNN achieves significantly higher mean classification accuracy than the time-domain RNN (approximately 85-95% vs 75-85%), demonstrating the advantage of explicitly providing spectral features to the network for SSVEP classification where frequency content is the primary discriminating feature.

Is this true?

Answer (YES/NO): NO